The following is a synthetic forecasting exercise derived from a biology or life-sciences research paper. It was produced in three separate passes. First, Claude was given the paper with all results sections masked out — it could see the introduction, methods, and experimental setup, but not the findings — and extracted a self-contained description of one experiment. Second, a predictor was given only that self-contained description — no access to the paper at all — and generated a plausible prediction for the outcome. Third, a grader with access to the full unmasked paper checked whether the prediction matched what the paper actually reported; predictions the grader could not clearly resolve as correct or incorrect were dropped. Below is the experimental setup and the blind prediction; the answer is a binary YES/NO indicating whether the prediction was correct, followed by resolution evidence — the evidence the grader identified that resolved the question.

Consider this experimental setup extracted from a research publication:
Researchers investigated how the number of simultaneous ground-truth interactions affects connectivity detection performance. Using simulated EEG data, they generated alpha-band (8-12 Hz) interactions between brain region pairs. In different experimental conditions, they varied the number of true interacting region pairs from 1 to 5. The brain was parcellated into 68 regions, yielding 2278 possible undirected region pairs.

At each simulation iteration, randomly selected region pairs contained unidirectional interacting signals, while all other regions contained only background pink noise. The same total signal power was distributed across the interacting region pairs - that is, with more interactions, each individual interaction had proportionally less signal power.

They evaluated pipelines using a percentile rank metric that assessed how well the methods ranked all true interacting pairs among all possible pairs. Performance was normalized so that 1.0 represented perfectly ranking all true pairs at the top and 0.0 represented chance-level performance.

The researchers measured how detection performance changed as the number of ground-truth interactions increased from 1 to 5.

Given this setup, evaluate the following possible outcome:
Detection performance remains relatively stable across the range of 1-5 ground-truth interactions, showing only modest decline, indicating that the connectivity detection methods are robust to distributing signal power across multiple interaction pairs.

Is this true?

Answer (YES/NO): NO